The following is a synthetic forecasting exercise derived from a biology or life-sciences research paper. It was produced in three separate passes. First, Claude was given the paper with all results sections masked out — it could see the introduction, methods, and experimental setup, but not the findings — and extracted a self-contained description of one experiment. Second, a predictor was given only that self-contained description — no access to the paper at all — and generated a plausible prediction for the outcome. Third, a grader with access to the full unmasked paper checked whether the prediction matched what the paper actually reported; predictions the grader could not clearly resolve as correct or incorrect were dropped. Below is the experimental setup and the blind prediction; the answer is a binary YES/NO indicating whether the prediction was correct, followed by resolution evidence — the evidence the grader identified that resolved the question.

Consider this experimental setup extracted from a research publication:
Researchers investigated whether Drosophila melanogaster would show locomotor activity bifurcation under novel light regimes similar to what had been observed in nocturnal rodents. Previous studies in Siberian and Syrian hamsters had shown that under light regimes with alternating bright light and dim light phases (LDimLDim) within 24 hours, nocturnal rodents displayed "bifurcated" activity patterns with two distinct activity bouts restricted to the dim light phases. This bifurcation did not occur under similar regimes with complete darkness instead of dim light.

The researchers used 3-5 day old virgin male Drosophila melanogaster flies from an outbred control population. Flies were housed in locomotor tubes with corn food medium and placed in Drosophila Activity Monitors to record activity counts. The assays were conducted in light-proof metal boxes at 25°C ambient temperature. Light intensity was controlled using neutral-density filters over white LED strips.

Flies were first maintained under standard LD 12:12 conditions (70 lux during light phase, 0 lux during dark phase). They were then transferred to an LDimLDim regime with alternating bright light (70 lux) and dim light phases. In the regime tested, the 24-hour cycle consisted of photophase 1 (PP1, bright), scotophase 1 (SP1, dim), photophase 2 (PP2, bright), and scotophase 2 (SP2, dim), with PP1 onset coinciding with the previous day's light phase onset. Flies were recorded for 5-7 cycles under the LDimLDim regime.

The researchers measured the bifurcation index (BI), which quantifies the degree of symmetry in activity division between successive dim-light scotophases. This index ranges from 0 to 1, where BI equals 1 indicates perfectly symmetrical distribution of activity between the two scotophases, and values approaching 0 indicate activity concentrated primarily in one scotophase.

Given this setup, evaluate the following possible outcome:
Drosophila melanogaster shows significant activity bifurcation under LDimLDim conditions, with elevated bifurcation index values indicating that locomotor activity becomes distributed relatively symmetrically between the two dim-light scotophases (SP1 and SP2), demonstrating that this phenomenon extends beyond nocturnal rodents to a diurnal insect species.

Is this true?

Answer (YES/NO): YES